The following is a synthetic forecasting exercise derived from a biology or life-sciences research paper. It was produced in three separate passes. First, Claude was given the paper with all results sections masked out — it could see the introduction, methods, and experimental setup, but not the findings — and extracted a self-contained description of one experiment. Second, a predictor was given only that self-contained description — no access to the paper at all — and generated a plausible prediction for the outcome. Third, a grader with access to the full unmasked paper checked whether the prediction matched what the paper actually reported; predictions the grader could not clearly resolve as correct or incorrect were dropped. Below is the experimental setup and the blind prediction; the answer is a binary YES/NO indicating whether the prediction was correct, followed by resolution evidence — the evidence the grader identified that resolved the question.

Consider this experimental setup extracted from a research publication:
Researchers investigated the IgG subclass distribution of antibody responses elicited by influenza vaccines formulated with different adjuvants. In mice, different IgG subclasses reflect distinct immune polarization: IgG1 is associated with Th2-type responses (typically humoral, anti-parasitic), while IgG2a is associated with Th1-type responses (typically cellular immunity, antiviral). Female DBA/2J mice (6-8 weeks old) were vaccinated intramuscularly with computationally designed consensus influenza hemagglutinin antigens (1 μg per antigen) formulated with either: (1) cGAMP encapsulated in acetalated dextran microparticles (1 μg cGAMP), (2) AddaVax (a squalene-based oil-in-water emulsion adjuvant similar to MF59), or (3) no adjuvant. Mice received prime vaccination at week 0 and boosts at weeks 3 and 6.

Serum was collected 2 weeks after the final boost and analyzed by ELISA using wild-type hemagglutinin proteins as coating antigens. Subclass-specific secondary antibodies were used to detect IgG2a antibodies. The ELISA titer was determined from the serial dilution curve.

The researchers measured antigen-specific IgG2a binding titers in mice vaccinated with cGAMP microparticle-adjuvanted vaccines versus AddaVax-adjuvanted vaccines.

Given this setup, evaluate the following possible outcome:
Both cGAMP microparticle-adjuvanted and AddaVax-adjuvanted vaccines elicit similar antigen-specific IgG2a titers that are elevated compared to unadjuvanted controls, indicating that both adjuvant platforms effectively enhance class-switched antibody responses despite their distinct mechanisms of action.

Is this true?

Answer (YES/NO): NO